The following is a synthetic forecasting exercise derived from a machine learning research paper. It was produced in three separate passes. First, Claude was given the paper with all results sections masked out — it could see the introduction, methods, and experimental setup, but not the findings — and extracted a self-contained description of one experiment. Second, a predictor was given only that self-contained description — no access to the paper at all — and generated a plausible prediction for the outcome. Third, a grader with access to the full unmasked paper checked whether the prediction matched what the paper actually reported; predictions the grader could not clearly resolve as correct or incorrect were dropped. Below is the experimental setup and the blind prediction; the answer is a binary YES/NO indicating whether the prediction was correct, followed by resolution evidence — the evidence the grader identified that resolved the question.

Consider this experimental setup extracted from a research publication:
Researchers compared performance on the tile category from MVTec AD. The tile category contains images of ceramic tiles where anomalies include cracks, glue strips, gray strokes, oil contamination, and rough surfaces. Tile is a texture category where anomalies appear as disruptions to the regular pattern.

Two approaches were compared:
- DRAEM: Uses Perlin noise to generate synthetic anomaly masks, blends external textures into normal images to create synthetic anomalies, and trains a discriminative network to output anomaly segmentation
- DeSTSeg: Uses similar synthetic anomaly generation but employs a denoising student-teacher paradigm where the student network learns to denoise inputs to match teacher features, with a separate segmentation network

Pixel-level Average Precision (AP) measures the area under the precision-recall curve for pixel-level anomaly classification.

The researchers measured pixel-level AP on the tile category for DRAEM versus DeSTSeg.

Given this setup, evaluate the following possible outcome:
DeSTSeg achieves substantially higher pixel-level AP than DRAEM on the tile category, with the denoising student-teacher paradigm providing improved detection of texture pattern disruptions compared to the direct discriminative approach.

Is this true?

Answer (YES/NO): NO